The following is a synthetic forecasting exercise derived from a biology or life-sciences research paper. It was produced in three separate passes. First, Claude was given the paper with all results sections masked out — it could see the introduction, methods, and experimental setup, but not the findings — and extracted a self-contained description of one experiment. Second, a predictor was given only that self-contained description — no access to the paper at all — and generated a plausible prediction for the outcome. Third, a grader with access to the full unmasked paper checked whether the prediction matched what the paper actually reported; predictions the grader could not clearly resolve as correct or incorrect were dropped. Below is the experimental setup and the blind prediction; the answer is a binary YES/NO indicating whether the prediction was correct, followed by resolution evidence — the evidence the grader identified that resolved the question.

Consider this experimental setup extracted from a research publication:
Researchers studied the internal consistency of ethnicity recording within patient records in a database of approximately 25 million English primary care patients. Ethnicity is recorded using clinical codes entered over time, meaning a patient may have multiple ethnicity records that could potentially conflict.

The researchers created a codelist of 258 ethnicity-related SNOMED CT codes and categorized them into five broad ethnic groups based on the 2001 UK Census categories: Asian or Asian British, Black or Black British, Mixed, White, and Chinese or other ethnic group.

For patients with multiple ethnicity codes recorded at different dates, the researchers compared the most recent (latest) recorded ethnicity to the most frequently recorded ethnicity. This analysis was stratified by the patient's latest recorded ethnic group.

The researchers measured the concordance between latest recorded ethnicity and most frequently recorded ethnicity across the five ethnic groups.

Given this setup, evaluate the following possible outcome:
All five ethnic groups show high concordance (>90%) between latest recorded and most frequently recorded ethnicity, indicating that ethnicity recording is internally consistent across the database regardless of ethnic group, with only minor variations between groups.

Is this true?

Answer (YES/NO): NO